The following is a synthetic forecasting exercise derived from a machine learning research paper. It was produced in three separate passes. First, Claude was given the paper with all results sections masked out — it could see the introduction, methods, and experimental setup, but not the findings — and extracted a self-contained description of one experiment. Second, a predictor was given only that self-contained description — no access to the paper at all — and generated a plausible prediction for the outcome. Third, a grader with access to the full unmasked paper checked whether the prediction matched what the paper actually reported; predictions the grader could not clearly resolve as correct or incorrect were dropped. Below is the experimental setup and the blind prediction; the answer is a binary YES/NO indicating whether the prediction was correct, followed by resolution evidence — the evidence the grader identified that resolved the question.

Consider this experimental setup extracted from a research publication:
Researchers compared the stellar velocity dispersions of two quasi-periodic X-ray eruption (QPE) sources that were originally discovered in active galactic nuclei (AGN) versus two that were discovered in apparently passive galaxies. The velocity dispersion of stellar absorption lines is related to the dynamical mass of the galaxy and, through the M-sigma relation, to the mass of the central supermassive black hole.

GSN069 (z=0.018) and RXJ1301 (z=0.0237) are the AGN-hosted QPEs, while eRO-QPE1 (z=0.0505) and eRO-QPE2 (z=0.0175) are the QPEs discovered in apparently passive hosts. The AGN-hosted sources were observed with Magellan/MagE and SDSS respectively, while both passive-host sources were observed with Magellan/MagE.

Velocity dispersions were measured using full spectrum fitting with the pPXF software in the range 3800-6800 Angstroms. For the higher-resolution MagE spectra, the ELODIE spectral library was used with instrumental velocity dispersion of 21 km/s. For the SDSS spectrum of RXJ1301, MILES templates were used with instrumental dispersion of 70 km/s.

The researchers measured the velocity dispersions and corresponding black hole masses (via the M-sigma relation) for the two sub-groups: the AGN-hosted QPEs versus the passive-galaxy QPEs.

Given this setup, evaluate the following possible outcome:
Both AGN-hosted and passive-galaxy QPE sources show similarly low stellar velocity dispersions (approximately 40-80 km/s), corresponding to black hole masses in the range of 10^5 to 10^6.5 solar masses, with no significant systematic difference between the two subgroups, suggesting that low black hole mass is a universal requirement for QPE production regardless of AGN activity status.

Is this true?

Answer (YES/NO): NO